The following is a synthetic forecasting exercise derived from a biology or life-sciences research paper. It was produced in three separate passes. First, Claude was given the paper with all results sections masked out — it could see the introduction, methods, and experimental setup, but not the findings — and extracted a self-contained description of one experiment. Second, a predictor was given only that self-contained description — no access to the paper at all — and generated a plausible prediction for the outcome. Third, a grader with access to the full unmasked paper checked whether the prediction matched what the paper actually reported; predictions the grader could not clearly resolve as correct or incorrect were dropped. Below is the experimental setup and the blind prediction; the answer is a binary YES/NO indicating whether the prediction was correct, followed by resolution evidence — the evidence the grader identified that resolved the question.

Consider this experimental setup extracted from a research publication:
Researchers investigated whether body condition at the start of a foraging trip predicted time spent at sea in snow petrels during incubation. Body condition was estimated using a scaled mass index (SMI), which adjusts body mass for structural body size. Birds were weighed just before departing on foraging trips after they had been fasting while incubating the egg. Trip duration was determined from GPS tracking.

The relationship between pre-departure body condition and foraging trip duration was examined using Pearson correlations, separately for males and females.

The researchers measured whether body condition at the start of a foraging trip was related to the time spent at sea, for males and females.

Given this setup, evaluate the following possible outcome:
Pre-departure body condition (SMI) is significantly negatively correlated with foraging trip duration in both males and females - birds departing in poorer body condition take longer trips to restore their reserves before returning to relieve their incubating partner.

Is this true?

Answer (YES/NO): NO